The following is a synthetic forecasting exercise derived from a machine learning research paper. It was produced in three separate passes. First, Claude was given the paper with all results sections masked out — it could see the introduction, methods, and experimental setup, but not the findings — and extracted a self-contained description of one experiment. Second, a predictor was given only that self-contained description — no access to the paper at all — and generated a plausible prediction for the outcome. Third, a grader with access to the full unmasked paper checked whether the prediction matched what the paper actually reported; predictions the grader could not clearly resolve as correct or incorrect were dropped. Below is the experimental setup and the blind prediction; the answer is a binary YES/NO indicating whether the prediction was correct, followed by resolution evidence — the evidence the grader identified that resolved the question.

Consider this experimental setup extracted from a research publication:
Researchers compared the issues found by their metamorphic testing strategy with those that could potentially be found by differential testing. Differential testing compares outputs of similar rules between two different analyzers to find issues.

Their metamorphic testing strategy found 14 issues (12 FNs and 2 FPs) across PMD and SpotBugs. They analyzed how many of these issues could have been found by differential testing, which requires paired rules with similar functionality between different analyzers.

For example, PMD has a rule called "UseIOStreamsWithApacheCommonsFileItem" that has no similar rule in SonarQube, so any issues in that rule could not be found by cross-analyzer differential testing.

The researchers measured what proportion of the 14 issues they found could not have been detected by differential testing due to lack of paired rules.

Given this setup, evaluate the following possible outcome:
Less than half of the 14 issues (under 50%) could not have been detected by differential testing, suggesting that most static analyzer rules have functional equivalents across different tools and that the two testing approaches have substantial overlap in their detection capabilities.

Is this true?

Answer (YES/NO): NO